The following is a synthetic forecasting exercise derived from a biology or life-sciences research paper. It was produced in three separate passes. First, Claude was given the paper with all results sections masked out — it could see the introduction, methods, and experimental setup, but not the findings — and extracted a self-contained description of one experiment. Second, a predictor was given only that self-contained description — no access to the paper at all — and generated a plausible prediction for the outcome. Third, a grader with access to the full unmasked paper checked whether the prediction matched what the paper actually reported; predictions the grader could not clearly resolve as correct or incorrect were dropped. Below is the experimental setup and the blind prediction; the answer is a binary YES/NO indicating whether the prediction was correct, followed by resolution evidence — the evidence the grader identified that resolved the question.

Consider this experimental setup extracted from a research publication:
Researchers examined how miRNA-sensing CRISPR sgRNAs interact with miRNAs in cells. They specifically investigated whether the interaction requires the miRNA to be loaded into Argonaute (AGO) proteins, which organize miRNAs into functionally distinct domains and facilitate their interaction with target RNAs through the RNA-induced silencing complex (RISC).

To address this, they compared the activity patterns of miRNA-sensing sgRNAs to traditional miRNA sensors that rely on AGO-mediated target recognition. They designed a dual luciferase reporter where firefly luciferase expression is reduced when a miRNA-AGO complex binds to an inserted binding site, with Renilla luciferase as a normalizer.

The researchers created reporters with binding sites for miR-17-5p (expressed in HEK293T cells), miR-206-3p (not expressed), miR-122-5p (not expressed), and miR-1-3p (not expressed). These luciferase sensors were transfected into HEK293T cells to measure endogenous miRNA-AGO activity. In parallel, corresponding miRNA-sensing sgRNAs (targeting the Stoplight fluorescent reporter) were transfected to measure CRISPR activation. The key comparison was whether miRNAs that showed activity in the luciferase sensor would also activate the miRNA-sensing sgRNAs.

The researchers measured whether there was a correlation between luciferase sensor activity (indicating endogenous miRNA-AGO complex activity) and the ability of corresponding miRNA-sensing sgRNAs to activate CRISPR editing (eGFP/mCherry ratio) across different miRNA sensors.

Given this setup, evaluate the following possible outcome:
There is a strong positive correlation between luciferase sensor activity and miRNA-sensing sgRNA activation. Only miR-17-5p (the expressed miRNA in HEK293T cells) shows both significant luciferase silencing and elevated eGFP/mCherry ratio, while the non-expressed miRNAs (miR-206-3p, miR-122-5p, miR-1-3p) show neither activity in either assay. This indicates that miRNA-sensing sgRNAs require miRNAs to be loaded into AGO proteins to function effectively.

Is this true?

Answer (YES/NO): NO